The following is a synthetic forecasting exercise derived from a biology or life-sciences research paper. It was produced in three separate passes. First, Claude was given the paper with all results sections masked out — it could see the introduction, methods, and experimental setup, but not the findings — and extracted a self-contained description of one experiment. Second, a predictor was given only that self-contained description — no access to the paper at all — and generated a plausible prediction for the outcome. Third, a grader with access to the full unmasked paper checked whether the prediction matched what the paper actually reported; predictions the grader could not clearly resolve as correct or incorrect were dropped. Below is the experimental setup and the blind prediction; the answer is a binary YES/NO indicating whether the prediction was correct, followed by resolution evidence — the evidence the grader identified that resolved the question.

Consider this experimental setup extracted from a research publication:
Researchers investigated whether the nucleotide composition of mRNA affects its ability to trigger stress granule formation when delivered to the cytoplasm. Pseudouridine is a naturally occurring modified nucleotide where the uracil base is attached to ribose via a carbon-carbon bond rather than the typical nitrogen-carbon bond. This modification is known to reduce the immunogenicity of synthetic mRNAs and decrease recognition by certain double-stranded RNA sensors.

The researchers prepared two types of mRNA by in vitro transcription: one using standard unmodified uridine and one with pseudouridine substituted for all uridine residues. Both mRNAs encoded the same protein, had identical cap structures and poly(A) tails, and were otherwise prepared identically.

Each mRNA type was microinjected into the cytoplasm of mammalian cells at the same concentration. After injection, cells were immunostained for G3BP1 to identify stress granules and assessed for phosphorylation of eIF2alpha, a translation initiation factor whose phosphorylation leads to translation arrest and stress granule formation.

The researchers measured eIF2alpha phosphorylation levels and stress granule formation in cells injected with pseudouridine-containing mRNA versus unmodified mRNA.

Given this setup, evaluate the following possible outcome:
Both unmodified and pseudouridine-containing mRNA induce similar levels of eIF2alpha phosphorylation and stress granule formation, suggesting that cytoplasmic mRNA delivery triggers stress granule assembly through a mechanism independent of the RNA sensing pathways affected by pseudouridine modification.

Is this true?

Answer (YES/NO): NO